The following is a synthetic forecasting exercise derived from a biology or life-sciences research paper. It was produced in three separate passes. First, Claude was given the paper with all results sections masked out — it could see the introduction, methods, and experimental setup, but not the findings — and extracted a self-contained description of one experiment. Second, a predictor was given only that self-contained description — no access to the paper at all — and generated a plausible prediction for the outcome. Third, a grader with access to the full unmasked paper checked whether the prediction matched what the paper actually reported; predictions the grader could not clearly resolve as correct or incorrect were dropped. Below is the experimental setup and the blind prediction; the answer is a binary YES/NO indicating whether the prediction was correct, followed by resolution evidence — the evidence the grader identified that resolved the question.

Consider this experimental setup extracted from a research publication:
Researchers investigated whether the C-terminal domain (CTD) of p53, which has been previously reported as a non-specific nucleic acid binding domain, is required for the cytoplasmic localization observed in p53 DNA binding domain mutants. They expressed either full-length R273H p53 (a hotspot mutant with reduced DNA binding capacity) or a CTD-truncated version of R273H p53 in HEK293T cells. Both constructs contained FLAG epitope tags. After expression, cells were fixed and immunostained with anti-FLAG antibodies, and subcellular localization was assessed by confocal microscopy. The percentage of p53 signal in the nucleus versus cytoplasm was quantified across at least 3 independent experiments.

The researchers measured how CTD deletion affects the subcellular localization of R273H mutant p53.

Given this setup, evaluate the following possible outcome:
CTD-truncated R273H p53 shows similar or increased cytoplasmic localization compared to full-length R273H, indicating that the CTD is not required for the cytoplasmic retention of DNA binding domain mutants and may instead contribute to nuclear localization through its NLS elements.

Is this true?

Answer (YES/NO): NO